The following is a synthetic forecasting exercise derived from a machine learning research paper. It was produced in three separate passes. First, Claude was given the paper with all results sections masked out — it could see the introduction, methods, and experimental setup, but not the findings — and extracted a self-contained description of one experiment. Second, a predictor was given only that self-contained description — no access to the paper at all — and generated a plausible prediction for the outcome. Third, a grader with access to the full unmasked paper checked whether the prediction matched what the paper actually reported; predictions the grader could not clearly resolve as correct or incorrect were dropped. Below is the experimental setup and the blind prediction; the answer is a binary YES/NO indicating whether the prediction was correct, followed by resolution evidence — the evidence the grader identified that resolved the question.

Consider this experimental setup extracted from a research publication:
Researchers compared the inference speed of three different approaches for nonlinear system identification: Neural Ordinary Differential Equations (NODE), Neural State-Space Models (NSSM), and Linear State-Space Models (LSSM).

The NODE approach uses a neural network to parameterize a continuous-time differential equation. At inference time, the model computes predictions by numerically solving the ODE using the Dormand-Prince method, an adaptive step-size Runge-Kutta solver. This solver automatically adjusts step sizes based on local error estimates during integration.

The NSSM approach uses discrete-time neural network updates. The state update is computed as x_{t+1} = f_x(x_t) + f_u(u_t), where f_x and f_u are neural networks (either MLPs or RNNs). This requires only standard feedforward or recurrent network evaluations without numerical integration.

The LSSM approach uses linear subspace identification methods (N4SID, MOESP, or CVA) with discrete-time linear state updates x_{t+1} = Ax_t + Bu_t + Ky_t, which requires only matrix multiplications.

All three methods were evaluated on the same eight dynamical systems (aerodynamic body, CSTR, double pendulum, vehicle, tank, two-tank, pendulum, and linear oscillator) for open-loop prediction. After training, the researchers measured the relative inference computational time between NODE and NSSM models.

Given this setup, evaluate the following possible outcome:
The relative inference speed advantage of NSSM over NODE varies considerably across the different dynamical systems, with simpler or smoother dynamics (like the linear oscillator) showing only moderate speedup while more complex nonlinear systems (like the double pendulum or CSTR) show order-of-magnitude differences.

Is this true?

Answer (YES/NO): NO